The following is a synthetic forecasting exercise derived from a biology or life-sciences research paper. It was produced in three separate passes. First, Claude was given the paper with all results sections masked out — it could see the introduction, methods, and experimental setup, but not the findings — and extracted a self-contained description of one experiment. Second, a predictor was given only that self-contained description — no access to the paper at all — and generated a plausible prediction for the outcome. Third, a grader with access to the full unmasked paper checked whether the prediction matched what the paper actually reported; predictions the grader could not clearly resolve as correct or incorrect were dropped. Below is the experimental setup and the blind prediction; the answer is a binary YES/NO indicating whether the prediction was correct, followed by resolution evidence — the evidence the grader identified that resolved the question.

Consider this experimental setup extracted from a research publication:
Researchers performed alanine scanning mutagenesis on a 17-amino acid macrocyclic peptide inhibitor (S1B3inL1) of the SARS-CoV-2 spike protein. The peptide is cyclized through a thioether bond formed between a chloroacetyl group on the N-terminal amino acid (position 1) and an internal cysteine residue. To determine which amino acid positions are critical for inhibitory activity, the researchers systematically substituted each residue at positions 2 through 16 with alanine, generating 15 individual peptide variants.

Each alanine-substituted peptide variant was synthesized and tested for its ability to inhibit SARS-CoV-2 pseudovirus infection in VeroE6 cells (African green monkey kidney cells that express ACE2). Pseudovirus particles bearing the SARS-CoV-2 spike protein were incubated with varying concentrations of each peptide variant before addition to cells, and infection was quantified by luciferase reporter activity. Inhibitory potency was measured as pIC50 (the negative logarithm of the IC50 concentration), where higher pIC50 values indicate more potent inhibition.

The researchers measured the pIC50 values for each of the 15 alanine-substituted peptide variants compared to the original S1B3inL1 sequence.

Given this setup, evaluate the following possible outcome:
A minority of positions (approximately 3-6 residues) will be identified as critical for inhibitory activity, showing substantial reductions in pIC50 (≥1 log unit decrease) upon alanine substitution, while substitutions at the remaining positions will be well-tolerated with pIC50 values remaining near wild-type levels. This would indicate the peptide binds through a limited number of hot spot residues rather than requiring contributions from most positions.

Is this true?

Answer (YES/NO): NO